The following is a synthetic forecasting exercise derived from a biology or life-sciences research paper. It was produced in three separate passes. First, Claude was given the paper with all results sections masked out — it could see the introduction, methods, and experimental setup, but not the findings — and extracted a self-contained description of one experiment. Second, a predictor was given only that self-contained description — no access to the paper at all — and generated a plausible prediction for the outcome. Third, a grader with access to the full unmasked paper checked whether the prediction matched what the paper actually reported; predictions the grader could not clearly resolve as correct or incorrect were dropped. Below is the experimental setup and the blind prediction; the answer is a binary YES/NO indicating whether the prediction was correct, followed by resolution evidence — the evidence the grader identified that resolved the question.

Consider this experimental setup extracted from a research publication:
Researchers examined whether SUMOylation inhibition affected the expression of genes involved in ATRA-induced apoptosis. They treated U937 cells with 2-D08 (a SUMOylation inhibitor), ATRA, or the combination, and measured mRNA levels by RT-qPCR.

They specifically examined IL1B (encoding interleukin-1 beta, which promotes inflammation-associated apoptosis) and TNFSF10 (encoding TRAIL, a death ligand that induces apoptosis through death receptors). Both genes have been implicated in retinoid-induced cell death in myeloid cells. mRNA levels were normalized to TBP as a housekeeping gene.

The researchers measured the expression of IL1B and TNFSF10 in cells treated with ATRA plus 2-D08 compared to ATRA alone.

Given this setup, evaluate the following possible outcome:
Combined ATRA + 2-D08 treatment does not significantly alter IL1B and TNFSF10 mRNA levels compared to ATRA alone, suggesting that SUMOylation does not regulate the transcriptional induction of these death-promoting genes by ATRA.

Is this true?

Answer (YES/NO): NO